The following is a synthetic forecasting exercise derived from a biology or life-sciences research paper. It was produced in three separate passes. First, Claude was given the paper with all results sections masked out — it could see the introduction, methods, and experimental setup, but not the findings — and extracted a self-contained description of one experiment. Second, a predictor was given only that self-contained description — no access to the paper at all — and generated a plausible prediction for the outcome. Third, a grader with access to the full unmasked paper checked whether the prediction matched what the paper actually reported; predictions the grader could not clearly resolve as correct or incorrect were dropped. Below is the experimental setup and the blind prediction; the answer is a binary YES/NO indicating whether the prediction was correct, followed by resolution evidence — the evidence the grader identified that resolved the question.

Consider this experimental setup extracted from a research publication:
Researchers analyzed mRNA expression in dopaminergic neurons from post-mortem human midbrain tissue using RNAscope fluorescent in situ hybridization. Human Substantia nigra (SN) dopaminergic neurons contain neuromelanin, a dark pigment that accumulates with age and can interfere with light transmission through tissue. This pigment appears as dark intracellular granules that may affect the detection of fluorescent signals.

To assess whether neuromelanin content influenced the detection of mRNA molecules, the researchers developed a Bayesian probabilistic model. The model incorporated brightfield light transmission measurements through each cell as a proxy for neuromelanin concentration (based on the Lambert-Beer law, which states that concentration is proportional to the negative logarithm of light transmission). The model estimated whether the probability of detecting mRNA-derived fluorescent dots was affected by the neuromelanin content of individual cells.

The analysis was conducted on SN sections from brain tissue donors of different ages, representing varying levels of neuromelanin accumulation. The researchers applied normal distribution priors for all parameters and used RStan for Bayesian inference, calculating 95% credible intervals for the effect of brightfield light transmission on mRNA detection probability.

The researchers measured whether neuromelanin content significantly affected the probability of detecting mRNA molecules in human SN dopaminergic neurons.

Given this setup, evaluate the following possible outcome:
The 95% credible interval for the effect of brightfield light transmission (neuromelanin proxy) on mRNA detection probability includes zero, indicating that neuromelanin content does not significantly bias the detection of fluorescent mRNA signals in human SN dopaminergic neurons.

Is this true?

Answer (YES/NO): NO